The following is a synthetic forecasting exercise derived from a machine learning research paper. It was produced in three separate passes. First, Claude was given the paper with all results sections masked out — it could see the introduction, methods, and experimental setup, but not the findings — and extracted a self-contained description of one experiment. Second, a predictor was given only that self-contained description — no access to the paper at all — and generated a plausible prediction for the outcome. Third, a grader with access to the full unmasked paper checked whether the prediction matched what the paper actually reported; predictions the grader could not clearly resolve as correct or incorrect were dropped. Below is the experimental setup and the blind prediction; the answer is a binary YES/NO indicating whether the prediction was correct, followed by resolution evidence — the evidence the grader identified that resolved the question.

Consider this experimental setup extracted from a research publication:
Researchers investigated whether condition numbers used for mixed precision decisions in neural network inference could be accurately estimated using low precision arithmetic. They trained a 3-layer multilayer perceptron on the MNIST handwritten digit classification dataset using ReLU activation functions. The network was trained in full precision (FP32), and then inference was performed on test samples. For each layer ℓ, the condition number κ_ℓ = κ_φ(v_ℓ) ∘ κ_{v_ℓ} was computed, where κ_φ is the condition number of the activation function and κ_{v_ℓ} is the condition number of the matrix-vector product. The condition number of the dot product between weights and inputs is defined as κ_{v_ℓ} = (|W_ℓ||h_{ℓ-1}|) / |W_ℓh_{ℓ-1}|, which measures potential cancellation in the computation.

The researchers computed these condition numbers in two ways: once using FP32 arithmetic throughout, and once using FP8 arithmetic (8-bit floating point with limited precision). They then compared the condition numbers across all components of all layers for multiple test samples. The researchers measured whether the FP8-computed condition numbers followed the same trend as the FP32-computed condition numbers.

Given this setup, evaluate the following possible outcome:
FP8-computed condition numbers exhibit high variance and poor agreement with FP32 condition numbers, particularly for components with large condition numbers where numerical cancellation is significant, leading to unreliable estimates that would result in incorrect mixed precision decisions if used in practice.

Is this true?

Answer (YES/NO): NO